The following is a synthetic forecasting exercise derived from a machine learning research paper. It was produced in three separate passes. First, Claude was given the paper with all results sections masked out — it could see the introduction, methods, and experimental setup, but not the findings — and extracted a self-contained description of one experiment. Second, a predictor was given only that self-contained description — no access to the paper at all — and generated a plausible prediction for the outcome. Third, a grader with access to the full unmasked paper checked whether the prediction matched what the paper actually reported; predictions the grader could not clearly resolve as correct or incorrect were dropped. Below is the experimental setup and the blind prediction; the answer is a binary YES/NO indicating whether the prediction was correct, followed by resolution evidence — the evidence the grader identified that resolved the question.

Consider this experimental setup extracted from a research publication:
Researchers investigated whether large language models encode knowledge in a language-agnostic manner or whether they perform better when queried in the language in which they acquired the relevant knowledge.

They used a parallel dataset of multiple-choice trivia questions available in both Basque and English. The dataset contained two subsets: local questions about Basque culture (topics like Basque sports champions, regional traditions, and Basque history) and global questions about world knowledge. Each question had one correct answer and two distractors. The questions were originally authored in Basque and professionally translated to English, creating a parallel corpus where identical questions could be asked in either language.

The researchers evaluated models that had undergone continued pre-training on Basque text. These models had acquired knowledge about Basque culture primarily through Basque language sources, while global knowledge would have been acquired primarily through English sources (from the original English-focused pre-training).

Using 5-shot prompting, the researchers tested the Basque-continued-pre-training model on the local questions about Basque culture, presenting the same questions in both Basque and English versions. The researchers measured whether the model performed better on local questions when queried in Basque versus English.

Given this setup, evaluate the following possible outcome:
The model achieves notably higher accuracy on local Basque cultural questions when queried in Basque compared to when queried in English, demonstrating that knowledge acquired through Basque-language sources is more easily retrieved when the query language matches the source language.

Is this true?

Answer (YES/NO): NO